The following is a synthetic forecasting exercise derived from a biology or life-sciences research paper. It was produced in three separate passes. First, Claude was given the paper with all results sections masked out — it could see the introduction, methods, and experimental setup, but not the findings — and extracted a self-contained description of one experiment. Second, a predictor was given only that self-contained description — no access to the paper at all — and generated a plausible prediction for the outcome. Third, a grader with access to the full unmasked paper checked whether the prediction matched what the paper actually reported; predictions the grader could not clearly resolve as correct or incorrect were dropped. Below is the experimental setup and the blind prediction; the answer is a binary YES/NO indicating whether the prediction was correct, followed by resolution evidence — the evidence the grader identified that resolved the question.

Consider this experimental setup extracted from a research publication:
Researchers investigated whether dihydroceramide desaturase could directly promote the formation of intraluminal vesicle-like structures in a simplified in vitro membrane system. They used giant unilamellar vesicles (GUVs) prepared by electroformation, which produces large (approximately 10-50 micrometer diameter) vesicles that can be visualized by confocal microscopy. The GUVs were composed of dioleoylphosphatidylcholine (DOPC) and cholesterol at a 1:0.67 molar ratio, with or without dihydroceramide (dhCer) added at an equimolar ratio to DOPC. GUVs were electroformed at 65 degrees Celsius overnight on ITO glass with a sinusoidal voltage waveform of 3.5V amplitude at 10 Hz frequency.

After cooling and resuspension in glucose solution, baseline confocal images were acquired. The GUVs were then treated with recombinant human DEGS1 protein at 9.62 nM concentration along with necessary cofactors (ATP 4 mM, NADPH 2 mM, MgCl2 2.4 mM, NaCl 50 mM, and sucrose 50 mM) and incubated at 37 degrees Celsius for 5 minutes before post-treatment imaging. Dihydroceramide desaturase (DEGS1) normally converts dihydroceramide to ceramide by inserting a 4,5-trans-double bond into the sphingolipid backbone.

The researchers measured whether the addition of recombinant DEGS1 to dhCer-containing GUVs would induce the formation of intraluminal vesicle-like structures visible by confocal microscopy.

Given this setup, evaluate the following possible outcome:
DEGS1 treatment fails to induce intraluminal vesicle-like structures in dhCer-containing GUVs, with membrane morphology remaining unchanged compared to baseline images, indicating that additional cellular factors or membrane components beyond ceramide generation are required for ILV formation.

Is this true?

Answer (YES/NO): NO